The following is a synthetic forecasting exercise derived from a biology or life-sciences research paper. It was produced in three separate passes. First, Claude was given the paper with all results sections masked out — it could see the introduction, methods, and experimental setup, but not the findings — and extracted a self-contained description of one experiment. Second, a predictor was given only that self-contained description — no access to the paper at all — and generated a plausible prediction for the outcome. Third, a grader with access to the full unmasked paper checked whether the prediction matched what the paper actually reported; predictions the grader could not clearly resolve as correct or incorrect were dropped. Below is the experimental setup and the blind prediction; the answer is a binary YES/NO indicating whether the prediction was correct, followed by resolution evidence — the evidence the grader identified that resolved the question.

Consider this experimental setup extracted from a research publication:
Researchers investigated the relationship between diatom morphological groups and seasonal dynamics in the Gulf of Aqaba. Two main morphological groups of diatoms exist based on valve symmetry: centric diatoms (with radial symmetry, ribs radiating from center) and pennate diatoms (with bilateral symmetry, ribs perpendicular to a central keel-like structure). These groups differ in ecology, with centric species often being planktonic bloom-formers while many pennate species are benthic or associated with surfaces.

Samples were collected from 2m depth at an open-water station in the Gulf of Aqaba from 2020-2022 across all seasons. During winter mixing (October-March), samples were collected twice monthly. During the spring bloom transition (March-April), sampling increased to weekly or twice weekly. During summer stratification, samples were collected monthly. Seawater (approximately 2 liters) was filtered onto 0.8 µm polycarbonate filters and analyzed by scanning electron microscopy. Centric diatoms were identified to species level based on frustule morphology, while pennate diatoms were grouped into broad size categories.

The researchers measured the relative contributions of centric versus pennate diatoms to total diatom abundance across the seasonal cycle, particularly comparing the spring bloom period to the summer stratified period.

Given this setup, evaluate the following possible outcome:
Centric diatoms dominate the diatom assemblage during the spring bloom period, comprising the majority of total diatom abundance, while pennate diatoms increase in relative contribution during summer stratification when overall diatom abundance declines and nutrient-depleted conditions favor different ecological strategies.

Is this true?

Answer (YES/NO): NO